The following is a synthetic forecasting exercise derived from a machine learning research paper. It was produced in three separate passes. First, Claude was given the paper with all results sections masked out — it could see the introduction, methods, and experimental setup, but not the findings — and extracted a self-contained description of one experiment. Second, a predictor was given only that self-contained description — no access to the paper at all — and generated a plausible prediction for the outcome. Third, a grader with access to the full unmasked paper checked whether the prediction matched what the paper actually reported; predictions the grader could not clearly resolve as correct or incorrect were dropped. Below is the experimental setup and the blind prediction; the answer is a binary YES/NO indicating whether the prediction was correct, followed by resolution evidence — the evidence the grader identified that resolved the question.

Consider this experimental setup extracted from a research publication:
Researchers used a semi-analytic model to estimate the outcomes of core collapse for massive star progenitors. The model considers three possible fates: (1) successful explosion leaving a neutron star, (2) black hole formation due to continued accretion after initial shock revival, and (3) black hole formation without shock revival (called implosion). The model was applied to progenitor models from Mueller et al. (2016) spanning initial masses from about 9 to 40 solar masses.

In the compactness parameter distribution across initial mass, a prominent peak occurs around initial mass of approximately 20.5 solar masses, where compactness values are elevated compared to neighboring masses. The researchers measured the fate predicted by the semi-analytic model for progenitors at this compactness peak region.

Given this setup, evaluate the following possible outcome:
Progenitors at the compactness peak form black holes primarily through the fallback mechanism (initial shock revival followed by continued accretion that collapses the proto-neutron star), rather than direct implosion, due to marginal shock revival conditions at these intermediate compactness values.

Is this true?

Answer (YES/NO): NO